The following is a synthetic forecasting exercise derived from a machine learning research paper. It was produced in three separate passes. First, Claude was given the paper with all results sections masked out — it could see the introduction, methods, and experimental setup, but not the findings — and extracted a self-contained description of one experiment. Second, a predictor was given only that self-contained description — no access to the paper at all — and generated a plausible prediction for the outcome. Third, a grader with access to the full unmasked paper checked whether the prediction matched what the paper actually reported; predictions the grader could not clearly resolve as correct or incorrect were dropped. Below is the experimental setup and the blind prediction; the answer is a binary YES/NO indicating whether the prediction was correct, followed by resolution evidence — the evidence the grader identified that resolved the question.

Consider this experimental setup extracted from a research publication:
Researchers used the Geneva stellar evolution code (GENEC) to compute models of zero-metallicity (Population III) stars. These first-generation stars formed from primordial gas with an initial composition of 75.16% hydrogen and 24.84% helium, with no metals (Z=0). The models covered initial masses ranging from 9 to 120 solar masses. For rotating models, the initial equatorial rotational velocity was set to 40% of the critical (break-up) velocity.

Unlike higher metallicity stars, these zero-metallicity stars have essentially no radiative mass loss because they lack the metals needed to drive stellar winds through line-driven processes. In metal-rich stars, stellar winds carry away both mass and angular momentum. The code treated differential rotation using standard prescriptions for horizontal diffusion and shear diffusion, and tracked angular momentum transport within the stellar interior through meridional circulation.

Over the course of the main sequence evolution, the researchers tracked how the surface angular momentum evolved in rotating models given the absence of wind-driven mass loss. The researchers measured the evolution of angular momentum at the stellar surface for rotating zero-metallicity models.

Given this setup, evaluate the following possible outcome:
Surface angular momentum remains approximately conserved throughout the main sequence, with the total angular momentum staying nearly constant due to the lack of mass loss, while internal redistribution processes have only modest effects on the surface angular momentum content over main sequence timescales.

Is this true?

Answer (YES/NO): NO